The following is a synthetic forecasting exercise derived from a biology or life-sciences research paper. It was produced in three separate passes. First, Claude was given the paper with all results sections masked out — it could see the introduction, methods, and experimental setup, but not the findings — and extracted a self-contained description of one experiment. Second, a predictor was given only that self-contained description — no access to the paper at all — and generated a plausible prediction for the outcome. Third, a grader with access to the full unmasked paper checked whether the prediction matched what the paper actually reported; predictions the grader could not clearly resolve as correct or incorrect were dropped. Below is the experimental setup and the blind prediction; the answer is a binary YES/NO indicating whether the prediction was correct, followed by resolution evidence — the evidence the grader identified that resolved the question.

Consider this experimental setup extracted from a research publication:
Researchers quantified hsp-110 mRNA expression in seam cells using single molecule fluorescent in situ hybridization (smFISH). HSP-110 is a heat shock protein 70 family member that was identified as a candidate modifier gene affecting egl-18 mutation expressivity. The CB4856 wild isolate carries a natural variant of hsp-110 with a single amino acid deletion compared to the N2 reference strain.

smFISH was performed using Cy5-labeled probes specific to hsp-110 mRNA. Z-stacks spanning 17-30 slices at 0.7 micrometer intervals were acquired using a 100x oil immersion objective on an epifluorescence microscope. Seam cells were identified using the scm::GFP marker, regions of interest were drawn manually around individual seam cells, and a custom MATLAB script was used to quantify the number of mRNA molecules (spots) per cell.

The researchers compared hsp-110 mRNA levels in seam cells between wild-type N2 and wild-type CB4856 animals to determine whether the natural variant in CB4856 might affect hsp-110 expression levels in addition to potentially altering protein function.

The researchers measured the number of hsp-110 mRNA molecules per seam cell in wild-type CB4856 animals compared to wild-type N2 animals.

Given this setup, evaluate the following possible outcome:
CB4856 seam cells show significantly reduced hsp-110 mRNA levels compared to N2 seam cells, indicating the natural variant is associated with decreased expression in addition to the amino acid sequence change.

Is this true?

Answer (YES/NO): NO